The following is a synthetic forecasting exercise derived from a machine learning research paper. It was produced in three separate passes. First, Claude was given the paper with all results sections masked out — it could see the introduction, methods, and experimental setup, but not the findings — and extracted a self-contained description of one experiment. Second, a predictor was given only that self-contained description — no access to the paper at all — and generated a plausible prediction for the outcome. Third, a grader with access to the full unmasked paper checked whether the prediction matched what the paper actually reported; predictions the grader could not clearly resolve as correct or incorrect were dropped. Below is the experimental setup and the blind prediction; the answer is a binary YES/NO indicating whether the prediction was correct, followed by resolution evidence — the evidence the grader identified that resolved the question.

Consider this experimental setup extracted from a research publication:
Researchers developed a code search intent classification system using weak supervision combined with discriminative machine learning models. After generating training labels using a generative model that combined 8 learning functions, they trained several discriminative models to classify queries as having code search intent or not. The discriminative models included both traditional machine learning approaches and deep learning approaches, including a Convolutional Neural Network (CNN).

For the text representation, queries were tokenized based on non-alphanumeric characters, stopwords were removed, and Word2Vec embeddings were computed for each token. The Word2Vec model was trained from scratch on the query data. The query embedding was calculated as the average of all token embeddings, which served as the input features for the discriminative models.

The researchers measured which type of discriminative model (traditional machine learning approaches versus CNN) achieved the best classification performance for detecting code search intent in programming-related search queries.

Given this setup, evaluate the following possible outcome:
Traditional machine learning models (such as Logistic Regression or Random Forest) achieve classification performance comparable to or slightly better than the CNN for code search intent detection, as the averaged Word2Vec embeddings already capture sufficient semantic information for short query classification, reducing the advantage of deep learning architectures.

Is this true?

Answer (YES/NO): NO